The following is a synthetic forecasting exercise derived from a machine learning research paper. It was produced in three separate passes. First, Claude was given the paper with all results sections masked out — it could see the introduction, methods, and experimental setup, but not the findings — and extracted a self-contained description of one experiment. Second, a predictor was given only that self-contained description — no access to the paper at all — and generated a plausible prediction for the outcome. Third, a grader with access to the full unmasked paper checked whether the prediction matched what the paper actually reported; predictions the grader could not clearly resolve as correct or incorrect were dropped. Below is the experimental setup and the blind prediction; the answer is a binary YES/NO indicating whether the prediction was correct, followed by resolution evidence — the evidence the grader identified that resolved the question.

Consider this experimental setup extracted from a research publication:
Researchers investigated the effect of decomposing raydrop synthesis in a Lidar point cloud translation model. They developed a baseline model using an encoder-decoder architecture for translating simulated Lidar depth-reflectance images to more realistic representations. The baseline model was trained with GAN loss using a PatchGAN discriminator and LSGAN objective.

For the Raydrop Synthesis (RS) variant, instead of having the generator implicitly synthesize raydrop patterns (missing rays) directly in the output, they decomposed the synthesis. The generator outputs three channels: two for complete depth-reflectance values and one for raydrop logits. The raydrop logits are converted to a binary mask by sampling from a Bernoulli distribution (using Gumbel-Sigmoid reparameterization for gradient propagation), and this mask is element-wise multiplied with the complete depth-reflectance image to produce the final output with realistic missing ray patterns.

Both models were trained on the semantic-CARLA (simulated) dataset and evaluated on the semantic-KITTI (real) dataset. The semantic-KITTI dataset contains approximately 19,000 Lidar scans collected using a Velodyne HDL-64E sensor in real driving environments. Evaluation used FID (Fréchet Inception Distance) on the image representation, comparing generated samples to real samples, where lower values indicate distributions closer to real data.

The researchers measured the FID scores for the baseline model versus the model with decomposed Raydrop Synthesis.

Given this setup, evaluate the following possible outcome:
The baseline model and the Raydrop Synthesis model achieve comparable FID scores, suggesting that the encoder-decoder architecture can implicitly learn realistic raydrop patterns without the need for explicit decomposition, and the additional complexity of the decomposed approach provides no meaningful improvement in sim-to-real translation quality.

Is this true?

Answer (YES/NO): NO